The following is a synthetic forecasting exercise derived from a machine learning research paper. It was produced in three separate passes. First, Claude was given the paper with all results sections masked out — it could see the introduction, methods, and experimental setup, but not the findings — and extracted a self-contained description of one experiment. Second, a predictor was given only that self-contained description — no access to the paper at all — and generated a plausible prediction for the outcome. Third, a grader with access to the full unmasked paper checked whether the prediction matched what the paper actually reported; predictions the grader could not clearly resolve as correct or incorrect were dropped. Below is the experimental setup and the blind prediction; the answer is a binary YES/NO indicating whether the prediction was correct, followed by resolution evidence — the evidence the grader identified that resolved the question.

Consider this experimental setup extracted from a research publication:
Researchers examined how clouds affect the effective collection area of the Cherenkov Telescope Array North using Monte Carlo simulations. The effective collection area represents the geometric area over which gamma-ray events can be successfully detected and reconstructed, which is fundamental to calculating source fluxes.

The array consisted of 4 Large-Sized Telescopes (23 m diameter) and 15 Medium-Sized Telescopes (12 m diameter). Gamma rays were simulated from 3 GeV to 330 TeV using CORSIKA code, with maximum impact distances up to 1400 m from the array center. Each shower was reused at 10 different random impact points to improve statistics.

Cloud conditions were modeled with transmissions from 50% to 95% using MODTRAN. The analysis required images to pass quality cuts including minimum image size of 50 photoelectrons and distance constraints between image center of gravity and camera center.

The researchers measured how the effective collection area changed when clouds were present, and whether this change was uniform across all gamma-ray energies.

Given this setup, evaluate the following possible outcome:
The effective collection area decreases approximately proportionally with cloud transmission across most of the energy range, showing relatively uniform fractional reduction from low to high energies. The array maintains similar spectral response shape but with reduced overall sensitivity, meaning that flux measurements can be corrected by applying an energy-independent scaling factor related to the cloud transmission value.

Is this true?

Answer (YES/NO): NO